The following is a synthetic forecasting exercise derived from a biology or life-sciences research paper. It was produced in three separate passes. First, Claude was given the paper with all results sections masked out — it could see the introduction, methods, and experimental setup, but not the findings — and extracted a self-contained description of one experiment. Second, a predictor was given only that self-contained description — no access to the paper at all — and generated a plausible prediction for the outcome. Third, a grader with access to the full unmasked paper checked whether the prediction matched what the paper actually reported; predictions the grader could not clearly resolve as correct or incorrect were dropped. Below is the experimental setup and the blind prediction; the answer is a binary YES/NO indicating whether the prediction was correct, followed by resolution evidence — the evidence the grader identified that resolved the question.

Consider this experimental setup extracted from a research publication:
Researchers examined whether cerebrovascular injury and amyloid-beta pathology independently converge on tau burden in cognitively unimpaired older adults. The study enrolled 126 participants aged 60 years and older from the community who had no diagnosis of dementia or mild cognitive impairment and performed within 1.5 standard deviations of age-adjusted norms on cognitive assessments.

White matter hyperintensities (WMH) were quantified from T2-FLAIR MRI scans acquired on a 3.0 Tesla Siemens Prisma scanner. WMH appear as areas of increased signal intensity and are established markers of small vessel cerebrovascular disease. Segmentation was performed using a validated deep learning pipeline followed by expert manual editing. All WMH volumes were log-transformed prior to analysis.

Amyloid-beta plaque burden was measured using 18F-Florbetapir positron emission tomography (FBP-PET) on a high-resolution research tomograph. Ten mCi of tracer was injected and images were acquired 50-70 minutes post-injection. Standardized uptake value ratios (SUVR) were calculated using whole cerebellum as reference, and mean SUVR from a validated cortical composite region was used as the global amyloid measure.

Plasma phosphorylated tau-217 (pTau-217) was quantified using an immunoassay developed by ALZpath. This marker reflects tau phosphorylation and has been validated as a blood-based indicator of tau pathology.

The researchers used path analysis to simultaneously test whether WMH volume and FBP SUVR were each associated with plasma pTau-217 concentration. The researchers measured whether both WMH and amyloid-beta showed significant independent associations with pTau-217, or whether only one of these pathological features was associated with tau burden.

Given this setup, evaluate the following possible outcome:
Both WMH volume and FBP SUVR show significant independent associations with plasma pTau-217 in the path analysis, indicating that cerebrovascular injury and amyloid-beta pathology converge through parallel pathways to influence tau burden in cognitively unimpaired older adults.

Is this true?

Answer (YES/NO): YES